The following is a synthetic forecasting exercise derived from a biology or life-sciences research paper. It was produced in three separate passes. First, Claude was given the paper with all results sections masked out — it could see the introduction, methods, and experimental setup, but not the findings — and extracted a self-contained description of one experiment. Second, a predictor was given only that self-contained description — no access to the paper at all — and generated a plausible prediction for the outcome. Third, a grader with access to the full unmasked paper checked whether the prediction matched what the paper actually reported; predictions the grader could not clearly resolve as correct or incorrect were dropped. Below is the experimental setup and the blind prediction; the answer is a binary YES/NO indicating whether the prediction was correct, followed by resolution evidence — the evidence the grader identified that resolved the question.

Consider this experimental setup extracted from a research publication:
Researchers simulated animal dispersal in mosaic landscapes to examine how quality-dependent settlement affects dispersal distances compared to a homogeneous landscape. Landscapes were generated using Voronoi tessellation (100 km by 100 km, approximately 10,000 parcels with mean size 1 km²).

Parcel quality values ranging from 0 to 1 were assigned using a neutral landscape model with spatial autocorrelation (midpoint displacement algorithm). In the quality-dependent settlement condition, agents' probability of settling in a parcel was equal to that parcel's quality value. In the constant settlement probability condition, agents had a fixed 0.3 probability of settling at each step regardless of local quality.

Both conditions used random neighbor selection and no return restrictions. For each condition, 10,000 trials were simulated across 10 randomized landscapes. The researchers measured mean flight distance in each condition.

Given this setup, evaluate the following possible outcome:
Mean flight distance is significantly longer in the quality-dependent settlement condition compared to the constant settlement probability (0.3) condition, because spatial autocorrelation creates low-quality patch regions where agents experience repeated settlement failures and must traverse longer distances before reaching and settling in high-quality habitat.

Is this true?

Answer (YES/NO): YES